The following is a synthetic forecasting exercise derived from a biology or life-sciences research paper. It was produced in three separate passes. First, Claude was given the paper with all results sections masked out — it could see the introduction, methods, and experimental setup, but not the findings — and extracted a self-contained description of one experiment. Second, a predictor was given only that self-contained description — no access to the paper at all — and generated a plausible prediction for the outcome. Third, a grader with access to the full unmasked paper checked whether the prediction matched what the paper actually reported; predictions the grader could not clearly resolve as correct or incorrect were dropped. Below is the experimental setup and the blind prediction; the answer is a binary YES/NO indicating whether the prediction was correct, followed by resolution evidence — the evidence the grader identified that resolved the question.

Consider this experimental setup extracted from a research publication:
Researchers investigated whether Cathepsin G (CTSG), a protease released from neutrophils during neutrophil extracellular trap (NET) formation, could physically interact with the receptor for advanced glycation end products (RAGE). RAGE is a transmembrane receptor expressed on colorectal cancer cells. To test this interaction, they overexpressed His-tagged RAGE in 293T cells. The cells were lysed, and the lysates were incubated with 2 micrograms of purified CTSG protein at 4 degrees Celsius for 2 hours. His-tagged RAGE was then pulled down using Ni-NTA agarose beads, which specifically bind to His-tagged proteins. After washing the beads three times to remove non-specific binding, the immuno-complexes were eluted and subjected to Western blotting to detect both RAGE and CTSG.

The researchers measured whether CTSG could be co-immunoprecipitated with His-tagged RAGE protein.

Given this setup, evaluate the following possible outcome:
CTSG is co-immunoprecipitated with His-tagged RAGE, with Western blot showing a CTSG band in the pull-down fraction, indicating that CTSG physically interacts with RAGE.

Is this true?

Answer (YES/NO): YES